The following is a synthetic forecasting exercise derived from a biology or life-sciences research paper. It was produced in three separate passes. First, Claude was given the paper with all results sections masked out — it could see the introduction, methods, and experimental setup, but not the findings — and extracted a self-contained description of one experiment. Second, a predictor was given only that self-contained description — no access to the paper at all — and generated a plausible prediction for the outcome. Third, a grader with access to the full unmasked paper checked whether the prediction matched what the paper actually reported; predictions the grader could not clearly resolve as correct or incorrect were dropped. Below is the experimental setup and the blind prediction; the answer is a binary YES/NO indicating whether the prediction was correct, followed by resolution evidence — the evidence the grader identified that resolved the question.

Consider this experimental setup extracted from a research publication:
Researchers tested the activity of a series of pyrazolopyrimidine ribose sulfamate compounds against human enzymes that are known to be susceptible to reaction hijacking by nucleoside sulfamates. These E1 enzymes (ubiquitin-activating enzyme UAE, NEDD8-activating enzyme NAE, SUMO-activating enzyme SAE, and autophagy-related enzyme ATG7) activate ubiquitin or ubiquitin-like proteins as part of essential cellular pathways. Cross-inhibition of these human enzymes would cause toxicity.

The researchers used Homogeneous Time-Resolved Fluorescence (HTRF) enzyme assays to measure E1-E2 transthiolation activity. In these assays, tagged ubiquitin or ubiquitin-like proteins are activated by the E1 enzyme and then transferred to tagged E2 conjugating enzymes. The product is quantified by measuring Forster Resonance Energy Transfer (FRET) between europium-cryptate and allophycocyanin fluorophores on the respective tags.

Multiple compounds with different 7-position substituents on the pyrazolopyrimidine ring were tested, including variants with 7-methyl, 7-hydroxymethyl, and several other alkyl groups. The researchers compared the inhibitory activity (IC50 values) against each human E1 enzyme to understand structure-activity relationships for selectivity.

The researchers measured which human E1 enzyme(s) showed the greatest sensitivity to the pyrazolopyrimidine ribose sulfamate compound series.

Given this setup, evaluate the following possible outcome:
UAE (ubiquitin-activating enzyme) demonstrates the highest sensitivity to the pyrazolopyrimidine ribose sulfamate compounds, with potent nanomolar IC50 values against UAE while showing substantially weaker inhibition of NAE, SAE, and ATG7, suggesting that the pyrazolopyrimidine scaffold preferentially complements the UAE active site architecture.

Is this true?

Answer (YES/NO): NO